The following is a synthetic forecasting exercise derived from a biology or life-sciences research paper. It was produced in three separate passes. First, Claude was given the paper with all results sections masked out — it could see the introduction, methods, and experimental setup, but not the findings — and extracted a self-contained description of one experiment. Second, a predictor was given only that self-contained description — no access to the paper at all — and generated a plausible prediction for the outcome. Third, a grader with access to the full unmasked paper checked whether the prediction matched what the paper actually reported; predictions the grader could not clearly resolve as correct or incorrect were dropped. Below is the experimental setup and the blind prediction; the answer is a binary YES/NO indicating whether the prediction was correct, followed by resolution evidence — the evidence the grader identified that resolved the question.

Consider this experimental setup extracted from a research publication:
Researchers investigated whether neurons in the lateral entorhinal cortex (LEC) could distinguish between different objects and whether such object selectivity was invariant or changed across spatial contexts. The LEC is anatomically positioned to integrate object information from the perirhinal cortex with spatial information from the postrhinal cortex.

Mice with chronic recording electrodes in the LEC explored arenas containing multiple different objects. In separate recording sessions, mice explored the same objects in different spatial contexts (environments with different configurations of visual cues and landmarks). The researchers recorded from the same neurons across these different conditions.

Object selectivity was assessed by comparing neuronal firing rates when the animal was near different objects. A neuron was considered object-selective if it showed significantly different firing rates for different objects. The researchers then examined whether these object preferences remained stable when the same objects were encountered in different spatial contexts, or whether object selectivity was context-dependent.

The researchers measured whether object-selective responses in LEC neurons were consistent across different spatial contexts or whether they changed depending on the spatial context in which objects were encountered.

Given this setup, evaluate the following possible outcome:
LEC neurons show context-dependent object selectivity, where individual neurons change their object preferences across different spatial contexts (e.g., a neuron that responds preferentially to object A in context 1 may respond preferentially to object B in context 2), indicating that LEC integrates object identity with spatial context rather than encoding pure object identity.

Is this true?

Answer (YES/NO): NO